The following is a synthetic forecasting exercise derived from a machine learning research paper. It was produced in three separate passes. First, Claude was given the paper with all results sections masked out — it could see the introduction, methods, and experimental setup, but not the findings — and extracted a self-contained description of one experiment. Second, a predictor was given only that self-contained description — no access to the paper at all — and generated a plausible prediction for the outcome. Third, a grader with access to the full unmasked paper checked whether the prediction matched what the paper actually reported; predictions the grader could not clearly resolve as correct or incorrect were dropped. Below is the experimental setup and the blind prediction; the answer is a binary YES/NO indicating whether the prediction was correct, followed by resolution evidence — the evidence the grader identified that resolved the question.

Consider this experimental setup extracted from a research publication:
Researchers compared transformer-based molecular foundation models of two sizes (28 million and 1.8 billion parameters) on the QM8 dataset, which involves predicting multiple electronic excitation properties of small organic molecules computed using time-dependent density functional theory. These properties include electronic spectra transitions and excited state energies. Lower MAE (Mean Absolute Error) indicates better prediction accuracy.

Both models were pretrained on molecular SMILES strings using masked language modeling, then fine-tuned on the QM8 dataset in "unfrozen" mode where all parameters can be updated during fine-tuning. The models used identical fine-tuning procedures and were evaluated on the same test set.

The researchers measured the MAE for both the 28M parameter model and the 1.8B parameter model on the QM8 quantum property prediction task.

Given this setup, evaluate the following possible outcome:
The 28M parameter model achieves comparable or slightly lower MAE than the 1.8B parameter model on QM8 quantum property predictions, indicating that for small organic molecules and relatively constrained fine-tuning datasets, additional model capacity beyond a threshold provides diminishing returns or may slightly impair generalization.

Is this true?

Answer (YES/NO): YES